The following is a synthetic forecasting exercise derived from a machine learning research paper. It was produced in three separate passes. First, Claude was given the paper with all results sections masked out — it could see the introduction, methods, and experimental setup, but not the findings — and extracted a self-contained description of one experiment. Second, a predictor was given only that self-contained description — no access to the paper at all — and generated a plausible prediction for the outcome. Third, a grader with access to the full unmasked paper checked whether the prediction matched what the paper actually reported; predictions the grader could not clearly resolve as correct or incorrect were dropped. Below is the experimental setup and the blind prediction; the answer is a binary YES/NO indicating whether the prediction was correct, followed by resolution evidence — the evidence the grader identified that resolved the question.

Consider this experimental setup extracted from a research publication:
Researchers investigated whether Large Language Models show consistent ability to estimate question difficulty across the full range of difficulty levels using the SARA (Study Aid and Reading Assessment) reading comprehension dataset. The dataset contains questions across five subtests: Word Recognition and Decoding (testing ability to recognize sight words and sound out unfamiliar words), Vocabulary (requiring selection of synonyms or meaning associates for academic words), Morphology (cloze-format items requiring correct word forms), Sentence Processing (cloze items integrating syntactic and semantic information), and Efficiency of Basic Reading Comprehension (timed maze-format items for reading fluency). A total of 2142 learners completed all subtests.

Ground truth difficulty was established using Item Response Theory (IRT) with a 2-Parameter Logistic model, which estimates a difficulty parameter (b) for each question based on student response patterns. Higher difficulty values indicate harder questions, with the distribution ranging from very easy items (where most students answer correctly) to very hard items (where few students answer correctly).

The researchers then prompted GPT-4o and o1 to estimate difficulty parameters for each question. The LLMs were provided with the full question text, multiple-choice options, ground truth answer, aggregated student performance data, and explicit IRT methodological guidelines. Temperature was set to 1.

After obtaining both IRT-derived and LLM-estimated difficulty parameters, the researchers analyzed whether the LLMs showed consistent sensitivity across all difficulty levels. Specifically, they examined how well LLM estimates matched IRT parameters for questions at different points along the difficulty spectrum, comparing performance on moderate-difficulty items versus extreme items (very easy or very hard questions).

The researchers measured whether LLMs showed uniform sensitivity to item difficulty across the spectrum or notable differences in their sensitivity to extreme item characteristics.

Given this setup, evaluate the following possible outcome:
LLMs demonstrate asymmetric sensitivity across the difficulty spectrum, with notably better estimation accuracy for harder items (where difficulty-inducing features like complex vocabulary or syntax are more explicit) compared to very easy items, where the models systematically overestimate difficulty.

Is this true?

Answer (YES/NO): NO